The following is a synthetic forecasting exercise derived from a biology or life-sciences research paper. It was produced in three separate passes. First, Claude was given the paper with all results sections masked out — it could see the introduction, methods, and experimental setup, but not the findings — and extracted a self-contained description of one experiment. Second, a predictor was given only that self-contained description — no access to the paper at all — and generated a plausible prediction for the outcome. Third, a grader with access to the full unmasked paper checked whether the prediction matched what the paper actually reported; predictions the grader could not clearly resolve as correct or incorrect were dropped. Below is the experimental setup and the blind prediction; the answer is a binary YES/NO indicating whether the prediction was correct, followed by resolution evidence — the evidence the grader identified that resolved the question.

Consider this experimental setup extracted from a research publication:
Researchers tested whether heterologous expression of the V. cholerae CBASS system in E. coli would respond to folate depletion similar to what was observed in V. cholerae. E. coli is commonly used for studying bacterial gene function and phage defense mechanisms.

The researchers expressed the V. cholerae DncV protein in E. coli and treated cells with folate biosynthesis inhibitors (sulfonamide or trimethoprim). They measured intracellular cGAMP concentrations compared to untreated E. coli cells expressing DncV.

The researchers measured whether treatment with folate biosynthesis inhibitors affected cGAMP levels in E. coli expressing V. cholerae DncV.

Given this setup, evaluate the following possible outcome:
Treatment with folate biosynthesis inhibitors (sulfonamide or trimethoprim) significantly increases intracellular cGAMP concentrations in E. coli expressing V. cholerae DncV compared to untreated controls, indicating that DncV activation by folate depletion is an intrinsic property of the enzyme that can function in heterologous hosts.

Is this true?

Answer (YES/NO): YES